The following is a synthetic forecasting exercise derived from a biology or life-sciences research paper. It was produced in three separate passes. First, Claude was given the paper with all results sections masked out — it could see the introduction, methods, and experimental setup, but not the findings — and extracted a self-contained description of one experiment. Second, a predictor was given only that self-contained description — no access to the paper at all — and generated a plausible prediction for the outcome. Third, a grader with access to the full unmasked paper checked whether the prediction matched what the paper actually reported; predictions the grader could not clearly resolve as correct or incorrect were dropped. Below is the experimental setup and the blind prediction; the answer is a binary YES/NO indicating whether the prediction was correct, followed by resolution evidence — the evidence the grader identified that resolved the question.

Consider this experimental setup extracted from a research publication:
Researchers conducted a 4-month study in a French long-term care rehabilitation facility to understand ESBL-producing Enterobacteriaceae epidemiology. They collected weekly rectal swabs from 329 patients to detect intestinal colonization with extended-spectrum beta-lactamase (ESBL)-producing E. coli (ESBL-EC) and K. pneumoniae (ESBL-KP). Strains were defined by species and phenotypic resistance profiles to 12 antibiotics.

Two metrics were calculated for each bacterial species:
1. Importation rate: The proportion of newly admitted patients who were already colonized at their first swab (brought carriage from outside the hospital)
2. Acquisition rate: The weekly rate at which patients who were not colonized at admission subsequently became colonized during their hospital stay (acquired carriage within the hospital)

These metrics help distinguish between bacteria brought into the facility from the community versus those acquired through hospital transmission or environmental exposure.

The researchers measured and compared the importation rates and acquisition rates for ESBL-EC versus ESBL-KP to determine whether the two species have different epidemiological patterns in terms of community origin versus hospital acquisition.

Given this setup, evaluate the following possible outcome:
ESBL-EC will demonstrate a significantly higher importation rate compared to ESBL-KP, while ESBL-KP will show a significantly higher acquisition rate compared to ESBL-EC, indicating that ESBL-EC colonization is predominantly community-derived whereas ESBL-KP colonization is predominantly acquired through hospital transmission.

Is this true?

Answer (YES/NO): NO